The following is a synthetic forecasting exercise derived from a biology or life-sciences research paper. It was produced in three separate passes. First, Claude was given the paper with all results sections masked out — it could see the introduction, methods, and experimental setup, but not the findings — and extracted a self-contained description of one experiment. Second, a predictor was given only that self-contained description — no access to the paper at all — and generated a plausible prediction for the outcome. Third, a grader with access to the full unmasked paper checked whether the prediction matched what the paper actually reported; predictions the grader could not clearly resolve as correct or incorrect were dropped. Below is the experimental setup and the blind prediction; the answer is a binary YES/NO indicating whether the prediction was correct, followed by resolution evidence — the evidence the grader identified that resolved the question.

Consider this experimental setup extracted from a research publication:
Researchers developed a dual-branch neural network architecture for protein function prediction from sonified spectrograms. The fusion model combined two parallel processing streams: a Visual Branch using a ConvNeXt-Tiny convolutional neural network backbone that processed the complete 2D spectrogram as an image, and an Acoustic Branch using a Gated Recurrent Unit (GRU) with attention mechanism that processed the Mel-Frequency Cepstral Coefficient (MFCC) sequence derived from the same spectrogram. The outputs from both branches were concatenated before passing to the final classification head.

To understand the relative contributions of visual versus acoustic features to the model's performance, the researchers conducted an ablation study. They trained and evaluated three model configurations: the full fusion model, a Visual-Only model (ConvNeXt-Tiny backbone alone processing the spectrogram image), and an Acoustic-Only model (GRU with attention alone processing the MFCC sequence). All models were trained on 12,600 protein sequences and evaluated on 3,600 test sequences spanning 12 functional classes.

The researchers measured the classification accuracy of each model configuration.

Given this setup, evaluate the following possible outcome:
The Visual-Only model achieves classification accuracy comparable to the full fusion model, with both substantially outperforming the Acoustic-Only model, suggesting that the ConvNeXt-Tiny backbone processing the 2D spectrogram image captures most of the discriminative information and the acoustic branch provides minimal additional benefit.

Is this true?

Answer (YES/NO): NO